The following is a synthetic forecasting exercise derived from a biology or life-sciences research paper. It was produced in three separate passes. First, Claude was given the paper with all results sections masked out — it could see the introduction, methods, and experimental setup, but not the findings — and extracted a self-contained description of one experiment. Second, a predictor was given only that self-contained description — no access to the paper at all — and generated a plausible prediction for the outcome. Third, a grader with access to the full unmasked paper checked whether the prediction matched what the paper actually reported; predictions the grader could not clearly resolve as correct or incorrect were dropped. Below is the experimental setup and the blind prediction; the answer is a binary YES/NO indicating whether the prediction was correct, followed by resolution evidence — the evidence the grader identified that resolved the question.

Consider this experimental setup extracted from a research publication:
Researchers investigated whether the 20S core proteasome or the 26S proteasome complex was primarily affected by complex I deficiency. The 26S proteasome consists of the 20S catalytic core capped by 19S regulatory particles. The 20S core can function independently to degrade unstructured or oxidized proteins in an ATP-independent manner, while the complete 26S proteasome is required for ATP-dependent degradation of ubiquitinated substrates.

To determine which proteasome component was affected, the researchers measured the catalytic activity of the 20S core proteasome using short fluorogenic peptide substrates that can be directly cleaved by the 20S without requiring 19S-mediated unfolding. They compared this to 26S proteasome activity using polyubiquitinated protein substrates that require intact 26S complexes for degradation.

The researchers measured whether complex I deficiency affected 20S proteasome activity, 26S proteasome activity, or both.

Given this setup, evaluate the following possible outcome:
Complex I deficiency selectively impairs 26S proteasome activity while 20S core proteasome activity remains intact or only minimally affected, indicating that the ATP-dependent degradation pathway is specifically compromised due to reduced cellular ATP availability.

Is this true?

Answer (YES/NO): NO